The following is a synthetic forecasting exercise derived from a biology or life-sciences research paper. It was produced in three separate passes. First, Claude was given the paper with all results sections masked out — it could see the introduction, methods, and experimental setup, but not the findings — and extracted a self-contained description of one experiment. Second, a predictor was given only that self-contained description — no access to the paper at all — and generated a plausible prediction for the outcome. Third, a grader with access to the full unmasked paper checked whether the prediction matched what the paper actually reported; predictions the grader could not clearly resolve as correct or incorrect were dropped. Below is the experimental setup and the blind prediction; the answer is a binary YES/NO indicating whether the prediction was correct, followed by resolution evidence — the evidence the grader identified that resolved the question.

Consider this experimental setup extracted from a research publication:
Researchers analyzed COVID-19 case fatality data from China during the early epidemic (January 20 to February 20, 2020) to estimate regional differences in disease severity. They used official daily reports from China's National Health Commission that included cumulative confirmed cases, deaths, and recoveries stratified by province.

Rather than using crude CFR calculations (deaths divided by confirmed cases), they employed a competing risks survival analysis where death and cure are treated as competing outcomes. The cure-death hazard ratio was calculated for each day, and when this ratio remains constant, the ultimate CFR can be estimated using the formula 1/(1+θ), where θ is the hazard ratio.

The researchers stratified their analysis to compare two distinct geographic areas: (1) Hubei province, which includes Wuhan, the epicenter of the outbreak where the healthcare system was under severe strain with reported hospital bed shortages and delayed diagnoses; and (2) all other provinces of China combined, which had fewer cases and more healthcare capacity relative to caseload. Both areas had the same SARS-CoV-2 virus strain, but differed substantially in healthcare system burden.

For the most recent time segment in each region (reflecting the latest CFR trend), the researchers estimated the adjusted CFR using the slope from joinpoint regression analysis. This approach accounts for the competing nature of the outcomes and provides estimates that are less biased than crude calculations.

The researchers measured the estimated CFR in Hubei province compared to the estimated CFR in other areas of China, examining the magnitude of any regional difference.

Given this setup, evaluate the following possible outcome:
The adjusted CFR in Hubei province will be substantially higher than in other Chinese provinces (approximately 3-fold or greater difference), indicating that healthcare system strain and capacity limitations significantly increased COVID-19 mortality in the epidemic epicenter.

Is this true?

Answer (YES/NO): YES